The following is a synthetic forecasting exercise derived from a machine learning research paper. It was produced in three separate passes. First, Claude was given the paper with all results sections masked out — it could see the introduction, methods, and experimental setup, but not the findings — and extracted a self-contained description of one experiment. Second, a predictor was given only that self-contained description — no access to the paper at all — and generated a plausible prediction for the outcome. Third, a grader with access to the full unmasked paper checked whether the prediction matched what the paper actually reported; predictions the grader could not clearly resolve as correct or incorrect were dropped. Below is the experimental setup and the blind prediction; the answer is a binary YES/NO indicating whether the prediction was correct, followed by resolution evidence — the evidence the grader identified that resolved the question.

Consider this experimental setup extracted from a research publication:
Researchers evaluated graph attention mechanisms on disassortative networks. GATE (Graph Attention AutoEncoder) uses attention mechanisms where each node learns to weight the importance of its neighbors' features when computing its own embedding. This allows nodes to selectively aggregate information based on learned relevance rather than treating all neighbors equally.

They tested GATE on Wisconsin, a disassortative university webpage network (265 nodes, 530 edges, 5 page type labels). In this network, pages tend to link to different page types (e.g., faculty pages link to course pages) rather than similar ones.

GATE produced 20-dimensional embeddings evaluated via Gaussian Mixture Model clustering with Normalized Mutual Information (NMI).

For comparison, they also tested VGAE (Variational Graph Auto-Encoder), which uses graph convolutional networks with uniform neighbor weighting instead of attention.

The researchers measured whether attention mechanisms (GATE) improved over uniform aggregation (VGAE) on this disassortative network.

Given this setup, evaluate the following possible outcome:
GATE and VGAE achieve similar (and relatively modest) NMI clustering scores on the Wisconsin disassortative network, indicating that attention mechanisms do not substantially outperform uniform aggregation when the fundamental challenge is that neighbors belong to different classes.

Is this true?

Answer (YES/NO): YES